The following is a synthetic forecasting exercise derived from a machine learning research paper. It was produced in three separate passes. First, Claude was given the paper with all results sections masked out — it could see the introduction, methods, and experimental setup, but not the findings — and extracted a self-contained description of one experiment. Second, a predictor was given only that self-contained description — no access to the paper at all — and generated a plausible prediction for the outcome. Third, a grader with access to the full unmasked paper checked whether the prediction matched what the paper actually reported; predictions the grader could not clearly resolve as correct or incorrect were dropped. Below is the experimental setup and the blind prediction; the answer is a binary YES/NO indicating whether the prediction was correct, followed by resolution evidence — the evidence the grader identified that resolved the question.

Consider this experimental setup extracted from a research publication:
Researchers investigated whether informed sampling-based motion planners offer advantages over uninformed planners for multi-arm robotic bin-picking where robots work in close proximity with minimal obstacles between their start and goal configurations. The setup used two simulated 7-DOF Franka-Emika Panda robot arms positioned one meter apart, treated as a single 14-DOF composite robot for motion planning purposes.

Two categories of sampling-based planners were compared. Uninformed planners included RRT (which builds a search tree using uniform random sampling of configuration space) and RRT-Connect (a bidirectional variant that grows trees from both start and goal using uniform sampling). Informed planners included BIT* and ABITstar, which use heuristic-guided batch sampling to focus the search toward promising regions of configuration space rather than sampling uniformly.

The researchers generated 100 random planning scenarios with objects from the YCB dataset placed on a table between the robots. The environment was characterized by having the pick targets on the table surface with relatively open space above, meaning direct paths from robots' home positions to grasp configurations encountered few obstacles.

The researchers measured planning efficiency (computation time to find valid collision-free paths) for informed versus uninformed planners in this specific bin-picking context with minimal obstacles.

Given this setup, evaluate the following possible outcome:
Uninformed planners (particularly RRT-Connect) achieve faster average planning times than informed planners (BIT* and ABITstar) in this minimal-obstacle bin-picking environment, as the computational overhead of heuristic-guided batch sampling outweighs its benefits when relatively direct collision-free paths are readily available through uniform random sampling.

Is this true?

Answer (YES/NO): NO